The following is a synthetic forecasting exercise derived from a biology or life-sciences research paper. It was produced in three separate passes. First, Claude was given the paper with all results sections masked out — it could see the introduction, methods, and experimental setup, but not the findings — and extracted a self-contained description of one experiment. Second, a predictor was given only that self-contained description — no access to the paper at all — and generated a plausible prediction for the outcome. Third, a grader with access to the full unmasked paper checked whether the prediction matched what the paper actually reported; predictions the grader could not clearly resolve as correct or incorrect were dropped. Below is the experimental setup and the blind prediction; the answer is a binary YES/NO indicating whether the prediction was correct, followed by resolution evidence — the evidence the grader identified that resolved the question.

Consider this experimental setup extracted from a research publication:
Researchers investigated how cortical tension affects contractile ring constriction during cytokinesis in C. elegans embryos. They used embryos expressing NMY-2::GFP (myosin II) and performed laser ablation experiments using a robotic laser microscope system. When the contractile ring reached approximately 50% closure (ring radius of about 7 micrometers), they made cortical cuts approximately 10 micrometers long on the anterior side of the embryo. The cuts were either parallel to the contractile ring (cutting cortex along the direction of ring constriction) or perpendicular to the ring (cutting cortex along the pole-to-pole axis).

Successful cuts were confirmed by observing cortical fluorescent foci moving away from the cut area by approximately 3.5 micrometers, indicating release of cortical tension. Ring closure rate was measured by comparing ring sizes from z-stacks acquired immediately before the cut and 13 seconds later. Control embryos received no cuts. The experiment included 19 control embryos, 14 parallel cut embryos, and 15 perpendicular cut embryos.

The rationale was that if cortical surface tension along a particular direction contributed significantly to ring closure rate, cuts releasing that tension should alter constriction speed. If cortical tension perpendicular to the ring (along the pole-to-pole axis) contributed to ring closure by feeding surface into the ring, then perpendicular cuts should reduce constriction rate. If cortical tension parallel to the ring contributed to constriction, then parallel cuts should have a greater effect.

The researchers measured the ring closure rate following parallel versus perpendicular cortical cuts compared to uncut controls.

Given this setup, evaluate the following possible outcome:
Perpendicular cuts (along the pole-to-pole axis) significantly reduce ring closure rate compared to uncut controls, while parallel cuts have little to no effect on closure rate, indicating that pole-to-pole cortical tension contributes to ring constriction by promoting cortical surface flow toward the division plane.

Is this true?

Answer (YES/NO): NO